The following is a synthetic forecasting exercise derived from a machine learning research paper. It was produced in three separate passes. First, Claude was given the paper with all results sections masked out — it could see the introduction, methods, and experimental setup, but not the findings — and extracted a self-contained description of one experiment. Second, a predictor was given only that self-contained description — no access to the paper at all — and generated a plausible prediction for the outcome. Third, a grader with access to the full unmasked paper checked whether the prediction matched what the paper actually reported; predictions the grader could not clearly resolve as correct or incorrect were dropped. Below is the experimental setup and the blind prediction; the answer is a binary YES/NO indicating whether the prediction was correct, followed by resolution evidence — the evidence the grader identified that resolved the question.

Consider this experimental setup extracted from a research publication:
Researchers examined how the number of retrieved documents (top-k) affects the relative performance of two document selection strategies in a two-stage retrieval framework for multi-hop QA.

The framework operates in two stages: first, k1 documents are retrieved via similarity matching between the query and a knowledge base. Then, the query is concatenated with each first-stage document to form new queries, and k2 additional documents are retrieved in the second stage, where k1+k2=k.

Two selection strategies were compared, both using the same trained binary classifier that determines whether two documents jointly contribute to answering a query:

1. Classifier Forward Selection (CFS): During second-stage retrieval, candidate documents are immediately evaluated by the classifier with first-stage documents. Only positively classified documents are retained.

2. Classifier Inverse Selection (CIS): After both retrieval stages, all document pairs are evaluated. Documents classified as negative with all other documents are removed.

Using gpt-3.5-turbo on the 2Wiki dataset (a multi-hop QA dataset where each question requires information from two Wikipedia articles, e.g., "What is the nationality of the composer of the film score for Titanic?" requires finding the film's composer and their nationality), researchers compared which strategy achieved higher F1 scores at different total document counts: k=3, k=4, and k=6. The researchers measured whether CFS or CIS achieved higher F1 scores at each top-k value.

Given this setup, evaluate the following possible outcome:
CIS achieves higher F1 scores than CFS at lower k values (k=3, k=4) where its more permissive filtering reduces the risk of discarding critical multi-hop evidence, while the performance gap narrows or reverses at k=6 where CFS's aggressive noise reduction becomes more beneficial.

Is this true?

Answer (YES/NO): NO